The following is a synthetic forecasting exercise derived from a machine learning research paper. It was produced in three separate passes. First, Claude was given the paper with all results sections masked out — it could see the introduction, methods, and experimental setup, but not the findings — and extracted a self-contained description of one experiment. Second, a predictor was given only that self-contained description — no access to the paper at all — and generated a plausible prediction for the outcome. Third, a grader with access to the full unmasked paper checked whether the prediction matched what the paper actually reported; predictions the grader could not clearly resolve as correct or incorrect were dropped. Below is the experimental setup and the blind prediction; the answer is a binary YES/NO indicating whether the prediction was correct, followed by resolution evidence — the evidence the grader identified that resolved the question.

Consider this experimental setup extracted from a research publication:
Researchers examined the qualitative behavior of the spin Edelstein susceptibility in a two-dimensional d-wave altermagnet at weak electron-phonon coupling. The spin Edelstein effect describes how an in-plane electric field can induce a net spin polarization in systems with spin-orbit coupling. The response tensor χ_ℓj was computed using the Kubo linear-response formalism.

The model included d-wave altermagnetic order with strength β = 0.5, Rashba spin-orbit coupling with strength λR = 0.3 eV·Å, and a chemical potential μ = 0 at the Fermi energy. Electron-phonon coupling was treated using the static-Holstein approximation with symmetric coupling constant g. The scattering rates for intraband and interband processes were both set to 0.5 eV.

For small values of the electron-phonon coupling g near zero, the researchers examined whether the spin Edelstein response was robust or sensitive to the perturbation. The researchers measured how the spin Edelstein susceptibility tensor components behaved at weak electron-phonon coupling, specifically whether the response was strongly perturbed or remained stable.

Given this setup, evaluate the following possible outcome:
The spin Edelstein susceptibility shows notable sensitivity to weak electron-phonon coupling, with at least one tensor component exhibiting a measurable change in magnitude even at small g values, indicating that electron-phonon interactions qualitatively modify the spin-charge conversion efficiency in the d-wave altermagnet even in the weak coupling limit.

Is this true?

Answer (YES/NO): NO